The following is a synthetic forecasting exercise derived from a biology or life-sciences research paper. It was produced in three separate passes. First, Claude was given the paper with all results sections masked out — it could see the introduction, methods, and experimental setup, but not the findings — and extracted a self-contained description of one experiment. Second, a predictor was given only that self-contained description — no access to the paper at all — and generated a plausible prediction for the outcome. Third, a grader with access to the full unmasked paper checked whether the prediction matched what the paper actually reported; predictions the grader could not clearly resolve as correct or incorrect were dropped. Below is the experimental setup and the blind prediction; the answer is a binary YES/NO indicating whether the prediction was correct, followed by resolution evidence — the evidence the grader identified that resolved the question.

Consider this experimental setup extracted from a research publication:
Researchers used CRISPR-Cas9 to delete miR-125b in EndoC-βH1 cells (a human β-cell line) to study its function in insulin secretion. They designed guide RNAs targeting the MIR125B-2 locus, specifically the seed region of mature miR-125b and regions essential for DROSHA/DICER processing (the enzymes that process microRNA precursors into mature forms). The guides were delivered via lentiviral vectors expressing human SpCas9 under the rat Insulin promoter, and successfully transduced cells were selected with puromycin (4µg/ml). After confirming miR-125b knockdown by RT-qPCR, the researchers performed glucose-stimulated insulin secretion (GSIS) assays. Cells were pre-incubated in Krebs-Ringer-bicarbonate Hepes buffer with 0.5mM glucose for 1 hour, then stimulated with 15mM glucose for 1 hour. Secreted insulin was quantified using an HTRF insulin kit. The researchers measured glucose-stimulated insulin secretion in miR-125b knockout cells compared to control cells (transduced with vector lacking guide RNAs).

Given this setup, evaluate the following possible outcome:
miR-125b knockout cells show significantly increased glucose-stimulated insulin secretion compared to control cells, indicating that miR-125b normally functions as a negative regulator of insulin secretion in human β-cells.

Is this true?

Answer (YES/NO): YES